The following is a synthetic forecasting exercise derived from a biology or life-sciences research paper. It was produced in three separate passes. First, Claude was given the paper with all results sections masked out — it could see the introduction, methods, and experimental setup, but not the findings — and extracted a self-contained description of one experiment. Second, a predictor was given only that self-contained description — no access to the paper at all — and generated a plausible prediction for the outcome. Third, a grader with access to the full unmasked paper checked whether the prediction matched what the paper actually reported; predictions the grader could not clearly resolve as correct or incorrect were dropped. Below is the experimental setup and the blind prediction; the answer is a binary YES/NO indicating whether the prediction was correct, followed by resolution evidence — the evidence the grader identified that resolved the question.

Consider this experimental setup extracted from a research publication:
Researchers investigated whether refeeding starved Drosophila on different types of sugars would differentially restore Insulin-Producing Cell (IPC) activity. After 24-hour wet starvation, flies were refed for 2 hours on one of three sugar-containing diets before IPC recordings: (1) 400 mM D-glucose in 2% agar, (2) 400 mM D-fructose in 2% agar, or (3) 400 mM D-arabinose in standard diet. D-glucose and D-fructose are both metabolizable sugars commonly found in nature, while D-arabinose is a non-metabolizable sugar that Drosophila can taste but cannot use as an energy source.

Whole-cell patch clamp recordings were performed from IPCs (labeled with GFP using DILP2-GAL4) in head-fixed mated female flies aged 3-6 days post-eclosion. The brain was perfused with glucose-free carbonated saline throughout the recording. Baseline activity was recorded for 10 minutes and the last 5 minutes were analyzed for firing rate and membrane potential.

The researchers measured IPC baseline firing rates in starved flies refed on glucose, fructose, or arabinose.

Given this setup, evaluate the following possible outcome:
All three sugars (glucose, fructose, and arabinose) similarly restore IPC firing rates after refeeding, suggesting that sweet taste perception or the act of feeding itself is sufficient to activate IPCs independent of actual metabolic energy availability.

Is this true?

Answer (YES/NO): NO